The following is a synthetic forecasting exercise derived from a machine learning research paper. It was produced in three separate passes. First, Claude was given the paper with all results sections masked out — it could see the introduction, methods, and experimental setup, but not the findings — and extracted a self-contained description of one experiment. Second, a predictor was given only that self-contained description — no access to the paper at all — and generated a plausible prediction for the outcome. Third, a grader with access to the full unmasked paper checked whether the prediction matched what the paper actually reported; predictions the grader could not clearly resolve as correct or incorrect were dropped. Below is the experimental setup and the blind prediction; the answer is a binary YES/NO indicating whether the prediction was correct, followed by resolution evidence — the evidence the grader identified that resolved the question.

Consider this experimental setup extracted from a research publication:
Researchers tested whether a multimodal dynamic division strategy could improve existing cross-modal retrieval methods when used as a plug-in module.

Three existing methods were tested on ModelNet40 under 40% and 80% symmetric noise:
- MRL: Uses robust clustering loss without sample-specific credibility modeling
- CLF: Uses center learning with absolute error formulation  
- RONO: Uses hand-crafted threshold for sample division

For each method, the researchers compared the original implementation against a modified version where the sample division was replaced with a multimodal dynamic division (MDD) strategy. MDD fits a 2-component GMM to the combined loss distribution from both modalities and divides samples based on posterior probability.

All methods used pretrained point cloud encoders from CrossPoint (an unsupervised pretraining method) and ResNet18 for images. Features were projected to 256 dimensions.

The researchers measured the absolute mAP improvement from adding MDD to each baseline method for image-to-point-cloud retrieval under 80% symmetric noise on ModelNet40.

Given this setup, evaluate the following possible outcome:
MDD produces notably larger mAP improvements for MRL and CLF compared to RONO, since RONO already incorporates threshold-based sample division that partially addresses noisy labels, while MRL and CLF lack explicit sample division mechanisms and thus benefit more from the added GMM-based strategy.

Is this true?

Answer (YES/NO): YES